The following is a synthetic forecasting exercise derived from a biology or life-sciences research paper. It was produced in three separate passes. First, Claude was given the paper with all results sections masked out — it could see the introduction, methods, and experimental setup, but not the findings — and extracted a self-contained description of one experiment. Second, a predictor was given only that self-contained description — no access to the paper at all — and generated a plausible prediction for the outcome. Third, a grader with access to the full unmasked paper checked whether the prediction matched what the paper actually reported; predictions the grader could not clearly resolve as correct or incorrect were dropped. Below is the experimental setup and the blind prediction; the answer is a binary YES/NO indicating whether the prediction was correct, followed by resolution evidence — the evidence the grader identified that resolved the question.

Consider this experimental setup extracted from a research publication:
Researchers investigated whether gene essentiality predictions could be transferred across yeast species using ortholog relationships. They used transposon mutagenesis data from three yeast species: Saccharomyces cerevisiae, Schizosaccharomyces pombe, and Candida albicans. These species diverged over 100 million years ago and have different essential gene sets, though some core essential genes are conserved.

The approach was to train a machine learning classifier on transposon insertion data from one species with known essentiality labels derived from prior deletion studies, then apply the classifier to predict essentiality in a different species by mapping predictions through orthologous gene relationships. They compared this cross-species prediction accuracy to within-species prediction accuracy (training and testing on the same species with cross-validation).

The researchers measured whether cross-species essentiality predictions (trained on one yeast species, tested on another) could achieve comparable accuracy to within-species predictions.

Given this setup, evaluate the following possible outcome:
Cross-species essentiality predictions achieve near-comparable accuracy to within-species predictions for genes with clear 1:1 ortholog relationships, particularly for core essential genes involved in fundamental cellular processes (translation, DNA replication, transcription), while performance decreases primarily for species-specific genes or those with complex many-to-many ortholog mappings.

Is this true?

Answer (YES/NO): NO